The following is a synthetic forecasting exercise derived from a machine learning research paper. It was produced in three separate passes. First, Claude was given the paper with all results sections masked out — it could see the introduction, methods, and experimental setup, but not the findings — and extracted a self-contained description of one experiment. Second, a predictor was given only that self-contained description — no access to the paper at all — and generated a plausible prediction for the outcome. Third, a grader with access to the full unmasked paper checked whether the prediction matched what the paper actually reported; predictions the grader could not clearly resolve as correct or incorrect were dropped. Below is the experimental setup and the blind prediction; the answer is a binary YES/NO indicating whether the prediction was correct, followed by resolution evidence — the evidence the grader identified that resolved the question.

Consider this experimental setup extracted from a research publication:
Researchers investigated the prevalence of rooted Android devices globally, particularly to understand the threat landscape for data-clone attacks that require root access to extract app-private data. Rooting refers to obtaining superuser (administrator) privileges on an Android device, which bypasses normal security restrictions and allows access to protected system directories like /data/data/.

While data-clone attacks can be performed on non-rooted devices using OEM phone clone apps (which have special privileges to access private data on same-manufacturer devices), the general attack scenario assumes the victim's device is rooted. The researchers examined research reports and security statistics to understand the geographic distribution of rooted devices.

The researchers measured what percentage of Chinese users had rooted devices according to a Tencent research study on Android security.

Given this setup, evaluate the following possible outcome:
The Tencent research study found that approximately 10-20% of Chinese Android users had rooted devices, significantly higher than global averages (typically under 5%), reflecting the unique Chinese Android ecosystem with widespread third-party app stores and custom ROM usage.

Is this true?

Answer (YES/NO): NO